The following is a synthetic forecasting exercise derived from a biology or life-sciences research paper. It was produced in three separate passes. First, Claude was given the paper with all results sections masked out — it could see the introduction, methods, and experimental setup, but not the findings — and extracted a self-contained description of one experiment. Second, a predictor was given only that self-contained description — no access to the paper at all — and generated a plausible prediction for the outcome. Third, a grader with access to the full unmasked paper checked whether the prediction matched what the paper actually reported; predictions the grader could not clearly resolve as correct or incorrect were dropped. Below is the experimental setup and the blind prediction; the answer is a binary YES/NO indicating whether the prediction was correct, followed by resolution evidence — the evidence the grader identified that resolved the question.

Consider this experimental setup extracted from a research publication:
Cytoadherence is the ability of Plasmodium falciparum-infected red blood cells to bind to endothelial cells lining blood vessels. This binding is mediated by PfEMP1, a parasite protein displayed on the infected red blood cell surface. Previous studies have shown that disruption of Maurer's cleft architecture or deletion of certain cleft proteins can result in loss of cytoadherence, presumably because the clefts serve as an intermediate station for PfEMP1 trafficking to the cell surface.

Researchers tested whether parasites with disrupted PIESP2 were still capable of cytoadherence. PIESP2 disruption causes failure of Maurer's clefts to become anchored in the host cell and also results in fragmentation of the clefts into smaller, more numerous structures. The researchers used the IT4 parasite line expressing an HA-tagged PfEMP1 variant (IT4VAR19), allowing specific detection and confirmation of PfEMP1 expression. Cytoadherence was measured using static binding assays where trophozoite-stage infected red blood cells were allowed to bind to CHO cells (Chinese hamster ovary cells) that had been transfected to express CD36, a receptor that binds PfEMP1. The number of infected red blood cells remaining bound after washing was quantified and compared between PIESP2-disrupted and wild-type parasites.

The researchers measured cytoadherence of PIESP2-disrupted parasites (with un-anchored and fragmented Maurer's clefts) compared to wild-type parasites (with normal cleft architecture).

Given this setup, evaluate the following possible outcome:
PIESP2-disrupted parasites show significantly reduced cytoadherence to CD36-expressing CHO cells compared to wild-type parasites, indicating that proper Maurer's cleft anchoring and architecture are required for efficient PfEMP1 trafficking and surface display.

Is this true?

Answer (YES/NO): NO